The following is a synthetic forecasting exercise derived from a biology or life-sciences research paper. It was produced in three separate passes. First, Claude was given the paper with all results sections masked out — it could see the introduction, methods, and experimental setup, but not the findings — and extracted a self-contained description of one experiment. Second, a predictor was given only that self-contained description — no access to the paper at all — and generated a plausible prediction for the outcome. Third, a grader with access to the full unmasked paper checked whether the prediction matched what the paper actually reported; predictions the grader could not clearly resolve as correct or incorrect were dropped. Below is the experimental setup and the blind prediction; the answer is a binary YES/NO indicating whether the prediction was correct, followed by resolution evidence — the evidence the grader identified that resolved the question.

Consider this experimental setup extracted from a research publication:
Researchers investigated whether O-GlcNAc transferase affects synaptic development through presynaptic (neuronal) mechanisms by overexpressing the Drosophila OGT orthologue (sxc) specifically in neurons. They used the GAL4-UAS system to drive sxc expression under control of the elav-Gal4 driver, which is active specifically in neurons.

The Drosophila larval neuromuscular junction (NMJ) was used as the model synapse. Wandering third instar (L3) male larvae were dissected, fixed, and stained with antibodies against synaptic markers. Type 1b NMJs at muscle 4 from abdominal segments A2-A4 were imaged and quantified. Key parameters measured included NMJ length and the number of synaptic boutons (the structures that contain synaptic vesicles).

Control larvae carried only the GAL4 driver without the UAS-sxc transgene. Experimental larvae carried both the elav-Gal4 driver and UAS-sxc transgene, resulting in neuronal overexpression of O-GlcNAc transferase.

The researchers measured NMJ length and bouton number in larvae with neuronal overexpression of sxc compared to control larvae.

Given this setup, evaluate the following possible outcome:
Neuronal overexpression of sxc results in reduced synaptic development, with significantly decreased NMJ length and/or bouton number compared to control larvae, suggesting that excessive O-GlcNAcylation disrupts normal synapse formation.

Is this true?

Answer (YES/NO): YES